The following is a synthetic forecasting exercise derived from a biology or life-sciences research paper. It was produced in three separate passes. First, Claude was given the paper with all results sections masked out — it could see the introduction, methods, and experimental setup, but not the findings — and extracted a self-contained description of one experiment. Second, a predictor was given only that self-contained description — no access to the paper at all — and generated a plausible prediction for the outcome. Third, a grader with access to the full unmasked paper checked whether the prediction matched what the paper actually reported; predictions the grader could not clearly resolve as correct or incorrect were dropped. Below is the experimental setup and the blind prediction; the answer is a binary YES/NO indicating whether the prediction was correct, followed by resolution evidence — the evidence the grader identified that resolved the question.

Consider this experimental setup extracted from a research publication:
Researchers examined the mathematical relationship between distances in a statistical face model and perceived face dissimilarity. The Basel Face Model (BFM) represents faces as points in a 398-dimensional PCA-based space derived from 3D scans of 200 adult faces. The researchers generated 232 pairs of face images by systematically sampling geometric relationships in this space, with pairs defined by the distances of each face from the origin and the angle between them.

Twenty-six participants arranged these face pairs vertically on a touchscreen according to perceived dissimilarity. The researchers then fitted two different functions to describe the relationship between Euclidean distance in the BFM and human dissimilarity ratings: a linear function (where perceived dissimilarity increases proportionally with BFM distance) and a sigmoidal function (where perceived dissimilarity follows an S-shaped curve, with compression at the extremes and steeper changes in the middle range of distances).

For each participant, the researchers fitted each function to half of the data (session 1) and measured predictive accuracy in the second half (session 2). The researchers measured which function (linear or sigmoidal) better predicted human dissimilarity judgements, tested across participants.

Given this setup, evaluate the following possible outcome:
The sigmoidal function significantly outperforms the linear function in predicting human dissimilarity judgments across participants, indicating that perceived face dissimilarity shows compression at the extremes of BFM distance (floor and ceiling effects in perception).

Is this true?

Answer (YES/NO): YES